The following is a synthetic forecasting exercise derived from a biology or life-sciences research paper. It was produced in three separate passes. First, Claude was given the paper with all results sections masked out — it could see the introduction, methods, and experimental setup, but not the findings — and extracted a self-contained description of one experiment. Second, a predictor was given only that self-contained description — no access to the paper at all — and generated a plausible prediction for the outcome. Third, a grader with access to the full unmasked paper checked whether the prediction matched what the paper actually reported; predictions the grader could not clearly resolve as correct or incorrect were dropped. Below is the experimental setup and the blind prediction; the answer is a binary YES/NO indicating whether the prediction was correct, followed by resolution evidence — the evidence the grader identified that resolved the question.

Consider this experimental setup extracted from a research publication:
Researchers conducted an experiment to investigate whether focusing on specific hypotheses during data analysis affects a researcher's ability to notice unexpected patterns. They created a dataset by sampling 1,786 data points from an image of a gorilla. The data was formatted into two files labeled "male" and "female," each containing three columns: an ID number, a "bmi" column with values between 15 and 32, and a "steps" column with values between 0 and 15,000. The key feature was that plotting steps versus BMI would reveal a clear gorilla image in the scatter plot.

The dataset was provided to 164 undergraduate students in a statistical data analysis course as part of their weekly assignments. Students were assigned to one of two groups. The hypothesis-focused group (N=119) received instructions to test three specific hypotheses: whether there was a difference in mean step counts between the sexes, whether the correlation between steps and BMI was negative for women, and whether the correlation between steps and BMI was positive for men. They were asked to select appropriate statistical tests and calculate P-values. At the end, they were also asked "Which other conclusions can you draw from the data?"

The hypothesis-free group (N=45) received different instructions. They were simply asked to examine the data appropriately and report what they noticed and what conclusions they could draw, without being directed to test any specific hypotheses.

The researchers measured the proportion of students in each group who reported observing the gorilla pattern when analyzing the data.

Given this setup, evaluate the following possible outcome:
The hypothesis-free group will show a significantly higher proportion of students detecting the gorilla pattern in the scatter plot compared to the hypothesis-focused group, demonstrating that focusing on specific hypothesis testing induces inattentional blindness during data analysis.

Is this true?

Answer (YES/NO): YES